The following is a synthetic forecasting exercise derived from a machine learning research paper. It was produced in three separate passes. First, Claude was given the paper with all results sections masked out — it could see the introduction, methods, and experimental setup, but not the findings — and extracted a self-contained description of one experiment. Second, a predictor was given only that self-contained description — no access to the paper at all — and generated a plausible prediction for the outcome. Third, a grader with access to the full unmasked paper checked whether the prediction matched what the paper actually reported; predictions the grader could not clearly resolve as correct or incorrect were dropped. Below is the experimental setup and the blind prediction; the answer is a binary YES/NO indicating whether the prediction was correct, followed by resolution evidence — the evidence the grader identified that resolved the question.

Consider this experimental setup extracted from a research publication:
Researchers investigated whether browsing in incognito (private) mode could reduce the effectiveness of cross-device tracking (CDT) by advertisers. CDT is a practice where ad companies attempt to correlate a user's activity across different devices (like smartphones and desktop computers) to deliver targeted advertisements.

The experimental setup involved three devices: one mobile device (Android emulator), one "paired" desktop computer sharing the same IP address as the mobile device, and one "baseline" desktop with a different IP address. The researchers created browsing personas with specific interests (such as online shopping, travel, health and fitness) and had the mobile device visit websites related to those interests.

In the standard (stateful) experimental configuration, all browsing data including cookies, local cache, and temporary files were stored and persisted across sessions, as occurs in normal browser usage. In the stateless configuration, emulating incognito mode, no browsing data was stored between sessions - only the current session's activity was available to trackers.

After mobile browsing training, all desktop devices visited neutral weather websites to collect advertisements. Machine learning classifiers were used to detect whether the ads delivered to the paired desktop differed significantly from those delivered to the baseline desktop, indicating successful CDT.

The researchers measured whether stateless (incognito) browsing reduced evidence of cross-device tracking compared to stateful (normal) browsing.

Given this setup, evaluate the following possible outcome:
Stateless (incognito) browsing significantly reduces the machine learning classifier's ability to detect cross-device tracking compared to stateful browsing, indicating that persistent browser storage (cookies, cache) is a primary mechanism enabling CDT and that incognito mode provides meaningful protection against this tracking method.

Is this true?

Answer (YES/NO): NO